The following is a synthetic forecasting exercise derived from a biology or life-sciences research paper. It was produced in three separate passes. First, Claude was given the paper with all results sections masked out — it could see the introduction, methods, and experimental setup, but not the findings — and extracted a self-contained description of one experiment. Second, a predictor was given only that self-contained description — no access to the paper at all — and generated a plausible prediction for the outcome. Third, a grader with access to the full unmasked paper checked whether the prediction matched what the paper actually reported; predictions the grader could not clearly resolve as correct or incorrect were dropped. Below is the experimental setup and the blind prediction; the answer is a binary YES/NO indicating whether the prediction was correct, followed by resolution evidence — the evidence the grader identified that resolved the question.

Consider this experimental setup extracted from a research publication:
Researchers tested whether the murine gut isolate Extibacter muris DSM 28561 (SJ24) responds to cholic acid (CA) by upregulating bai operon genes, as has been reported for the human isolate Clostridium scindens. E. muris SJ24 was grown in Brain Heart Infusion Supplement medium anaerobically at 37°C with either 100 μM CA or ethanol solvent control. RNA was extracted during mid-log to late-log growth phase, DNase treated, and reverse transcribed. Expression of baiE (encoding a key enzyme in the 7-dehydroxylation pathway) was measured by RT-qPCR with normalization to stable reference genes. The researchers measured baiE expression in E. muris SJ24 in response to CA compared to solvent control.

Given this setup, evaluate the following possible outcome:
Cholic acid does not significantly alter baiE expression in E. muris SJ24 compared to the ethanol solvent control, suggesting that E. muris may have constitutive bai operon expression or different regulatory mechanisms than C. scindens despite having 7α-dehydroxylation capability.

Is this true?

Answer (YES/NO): YES